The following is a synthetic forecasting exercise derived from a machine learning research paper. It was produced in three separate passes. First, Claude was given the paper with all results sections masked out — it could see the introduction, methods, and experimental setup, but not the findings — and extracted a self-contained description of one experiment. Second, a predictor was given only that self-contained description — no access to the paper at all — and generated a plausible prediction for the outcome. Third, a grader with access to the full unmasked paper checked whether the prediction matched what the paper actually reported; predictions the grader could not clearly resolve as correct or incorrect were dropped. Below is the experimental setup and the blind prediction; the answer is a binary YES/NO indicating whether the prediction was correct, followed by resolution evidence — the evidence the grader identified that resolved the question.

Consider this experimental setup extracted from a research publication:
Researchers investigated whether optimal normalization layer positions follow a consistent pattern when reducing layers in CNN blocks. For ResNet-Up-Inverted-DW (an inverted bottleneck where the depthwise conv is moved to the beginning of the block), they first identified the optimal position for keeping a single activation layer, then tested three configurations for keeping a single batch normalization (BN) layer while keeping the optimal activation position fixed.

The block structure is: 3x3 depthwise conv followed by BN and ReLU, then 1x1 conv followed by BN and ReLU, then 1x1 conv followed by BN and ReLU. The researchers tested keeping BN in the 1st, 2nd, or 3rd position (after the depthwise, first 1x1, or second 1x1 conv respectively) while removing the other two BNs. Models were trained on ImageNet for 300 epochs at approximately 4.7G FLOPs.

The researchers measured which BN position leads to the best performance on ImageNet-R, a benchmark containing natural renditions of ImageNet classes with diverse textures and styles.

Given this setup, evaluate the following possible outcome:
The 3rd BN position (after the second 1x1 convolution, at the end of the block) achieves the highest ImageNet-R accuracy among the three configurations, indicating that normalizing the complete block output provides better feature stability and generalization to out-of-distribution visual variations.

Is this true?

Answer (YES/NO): NO